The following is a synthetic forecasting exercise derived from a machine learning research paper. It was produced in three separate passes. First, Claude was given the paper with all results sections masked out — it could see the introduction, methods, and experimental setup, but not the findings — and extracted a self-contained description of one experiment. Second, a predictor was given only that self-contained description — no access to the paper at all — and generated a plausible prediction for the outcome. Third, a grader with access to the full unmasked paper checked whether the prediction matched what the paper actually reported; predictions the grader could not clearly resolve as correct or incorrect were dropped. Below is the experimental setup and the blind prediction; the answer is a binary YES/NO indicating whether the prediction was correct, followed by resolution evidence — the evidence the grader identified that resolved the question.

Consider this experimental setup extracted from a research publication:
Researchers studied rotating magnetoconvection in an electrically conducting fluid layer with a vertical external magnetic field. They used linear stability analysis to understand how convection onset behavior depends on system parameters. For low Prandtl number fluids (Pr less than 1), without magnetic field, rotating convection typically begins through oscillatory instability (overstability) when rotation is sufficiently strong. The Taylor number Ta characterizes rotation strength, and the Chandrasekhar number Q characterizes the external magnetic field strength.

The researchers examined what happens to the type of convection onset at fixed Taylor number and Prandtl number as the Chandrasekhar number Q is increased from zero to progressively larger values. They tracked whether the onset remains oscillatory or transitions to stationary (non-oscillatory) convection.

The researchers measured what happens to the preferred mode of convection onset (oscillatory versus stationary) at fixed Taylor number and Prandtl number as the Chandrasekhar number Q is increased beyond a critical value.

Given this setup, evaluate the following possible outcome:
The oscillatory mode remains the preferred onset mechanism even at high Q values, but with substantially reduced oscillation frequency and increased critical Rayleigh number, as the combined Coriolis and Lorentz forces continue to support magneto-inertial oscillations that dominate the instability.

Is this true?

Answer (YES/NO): NO